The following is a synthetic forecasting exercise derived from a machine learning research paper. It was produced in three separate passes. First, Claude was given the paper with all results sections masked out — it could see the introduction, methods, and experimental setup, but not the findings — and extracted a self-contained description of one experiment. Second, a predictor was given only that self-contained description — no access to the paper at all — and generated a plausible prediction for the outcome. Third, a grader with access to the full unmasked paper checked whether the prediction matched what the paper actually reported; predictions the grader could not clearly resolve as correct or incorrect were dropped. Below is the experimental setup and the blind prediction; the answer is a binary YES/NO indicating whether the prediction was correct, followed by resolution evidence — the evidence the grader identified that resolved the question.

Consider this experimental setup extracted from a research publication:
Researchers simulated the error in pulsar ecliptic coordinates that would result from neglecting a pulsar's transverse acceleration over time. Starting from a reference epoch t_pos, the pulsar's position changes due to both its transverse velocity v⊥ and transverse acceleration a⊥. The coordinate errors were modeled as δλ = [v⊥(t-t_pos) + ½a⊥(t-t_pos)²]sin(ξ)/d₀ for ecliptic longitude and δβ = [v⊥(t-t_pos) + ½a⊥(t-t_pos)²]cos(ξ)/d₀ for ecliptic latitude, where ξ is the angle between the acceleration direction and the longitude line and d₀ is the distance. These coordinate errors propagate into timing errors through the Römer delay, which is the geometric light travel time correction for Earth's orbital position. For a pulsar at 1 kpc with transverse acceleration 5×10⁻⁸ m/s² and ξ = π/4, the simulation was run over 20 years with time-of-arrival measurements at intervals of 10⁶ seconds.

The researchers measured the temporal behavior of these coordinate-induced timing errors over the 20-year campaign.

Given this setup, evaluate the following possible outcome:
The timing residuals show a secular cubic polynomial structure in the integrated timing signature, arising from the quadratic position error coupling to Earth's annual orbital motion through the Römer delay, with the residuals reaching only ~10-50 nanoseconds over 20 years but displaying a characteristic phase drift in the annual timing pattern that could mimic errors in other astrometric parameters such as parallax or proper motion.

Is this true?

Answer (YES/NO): NO